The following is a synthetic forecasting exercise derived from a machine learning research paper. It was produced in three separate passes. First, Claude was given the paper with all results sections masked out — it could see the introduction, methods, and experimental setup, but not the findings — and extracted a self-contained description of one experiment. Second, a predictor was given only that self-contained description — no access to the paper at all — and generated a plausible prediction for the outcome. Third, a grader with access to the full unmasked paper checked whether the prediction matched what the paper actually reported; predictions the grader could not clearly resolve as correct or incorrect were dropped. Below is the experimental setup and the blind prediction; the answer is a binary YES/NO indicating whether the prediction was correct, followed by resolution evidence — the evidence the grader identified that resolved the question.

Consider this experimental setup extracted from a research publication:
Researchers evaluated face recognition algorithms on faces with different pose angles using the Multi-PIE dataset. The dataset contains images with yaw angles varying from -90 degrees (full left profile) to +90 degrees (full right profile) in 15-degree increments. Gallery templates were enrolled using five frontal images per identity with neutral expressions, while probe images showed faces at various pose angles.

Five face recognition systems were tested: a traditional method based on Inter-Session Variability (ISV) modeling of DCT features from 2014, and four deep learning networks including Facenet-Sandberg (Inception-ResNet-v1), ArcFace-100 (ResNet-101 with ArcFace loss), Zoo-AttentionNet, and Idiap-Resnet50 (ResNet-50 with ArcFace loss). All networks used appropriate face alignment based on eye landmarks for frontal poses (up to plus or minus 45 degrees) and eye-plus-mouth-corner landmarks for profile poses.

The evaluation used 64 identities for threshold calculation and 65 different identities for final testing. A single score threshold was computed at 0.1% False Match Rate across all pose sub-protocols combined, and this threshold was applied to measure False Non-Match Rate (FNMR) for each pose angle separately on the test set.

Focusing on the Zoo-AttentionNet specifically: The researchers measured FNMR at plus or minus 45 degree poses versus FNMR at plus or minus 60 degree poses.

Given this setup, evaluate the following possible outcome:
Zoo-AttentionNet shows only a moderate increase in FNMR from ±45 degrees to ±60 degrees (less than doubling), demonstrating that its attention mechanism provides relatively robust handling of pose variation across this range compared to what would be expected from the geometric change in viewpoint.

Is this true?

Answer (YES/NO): NO